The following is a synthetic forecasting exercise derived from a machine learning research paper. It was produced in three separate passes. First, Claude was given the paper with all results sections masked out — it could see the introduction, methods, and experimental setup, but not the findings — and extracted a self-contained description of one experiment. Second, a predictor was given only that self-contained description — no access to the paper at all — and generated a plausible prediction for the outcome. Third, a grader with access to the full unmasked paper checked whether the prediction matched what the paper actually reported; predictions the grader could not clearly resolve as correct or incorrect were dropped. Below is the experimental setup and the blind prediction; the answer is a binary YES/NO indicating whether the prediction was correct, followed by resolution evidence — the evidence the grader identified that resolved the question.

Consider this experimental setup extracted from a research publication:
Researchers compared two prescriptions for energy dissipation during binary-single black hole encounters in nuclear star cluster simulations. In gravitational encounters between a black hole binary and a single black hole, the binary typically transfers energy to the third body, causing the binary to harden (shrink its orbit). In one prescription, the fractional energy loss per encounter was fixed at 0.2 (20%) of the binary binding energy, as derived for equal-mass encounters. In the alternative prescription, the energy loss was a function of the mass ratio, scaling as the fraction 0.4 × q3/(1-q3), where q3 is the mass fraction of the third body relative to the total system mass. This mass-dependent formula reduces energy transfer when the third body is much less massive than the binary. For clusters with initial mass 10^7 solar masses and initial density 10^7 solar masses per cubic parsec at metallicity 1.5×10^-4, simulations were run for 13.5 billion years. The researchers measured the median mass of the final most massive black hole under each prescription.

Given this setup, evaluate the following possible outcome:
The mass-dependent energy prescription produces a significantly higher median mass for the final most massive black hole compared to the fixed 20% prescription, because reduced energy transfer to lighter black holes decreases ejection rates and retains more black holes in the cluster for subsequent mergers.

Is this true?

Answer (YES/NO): YES